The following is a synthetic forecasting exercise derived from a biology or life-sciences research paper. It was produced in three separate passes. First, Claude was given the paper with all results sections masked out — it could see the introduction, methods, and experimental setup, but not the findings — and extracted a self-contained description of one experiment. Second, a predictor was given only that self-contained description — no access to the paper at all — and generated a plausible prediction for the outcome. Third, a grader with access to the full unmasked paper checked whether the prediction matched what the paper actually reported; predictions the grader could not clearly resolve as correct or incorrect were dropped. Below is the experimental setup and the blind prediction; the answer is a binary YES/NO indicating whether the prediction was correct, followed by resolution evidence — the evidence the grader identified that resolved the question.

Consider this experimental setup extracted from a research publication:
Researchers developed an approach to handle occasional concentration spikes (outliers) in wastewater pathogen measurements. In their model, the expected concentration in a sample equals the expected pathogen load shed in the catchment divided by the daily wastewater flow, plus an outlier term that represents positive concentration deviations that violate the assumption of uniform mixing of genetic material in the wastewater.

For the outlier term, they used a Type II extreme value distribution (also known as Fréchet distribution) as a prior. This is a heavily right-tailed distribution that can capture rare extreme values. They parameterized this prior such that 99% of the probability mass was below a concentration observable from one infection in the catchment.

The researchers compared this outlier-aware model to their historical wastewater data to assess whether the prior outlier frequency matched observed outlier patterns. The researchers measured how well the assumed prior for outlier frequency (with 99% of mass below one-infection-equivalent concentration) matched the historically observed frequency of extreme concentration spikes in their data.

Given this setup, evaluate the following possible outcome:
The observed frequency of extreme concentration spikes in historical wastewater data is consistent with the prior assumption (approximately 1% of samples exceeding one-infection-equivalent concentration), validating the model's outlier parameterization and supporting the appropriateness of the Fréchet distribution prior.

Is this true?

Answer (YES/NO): YES